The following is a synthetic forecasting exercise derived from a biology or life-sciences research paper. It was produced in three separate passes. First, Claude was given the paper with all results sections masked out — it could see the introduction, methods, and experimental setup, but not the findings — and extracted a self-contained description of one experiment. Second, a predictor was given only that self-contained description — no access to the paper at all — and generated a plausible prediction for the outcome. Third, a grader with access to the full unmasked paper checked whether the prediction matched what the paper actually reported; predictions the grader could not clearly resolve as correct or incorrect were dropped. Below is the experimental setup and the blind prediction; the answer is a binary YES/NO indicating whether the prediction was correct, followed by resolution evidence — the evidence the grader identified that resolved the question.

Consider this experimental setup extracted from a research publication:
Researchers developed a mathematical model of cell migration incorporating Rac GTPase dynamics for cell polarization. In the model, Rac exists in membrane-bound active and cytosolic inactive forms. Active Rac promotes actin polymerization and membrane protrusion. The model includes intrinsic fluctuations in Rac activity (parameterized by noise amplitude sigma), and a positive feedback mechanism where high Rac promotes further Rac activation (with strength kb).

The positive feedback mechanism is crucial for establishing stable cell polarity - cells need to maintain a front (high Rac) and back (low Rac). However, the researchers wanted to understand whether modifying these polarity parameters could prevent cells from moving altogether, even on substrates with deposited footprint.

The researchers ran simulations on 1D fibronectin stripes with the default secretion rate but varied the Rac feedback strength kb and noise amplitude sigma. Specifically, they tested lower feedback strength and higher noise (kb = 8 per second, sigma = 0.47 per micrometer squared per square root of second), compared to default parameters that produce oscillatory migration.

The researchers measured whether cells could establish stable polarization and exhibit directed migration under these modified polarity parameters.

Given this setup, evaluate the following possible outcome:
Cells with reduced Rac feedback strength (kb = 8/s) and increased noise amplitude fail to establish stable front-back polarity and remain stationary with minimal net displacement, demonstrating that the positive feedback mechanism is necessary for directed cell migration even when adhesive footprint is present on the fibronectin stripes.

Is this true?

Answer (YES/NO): YES